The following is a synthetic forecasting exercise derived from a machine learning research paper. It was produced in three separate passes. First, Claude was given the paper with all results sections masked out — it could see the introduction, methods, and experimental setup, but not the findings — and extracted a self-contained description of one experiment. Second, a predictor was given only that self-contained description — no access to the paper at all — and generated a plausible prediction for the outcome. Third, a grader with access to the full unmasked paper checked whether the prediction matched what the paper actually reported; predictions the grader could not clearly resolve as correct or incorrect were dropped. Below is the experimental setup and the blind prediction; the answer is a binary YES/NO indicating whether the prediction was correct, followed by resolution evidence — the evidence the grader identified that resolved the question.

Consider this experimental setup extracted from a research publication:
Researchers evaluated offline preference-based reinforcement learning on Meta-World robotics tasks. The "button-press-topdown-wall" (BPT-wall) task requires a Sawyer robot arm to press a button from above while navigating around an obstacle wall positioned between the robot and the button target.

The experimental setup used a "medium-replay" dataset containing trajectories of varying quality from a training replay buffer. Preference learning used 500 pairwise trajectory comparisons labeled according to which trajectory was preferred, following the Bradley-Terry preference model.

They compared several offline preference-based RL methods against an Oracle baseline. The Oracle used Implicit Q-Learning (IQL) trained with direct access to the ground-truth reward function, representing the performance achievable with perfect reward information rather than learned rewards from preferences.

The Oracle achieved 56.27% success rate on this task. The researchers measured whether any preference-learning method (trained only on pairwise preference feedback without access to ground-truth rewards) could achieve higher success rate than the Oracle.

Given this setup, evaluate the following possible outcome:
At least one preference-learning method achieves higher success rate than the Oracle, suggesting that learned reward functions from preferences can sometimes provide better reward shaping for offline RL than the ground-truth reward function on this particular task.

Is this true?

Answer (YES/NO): YES